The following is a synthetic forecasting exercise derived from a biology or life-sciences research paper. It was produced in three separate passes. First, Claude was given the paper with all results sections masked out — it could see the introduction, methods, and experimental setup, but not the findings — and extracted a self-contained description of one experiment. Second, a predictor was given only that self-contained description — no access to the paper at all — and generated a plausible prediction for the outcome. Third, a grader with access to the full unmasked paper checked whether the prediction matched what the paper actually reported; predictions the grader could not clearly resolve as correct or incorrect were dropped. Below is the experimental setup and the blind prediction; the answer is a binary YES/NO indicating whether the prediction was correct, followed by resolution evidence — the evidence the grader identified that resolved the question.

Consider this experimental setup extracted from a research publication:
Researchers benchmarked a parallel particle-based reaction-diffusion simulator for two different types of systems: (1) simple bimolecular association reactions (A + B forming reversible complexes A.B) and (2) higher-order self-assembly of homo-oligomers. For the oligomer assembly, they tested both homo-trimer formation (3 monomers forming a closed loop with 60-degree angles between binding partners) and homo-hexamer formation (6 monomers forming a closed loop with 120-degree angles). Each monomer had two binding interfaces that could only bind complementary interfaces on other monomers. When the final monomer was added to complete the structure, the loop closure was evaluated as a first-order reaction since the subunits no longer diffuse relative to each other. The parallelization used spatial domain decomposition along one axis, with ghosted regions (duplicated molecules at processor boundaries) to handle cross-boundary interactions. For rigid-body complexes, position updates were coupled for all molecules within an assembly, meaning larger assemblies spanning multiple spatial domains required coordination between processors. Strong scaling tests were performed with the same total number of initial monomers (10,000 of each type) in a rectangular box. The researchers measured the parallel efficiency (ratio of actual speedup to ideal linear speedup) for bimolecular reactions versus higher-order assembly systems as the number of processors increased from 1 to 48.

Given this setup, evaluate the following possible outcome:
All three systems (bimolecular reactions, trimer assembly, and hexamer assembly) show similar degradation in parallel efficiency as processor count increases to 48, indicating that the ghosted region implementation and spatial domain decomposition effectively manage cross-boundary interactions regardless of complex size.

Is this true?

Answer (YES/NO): NO